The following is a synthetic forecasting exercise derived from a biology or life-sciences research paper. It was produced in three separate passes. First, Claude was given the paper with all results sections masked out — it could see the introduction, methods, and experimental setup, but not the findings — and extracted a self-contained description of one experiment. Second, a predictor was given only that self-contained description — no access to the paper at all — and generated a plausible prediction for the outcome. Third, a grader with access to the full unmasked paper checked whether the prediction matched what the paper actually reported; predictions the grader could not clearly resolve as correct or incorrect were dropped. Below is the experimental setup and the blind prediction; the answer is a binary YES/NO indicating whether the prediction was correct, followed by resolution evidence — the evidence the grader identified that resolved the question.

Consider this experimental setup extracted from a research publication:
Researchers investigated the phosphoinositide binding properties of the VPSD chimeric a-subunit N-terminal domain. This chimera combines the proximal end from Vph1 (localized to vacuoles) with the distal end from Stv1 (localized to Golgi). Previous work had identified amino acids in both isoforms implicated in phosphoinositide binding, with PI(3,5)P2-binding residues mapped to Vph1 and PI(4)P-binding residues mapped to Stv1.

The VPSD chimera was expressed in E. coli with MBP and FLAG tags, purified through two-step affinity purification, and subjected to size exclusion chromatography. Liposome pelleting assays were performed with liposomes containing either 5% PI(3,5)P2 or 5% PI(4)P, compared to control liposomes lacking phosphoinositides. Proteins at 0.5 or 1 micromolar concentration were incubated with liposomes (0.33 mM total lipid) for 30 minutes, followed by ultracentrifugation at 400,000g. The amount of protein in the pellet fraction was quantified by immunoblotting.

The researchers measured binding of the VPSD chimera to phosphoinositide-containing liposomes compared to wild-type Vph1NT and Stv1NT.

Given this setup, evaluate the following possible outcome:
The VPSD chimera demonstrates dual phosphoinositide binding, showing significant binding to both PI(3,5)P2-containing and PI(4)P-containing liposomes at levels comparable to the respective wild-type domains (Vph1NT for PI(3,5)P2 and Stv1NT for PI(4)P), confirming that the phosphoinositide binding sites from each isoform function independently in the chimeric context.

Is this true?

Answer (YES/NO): NO